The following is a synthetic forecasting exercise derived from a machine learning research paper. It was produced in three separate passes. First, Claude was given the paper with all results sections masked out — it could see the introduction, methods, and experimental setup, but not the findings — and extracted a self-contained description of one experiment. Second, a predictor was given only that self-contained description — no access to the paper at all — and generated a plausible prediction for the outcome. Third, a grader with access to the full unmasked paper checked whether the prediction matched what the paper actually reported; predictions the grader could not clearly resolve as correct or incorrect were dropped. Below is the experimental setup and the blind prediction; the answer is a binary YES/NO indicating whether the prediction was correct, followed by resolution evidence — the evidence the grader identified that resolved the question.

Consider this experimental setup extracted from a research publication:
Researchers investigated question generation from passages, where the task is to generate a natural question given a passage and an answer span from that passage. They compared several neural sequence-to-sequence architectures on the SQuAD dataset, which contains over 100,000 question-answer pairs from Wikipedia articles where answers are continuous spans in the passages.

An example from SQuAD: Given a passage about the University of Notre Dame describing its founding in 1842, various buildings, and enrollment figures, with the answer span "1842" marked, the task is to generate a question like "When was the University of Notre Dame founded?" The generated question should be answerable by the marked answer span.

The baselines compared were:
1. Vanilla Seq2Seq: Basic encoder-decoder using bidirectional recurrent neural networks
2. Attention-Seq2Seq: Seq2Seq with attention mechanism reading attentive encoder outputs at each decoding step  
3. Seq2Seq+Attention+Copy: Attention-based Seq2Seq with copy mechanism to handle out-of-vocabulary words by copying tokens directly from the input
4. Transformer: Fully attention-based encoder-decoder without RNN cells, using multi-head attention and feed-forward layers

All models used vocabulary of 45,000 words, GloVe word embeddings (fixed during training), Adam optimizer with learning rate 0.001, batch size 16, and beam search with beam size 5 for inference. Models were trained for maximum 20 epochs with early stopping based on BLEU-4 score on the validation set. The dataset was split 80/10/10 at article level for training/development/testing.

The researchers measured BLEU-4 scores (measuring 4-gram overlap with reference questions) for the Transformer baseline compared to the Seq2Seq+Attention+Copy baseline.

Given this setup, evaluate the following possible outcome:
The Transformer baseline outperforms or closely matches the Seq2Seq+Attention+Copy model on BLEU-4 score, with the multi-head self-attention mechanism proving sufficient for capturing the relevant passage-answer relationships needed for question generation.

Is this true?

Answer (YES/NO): NO